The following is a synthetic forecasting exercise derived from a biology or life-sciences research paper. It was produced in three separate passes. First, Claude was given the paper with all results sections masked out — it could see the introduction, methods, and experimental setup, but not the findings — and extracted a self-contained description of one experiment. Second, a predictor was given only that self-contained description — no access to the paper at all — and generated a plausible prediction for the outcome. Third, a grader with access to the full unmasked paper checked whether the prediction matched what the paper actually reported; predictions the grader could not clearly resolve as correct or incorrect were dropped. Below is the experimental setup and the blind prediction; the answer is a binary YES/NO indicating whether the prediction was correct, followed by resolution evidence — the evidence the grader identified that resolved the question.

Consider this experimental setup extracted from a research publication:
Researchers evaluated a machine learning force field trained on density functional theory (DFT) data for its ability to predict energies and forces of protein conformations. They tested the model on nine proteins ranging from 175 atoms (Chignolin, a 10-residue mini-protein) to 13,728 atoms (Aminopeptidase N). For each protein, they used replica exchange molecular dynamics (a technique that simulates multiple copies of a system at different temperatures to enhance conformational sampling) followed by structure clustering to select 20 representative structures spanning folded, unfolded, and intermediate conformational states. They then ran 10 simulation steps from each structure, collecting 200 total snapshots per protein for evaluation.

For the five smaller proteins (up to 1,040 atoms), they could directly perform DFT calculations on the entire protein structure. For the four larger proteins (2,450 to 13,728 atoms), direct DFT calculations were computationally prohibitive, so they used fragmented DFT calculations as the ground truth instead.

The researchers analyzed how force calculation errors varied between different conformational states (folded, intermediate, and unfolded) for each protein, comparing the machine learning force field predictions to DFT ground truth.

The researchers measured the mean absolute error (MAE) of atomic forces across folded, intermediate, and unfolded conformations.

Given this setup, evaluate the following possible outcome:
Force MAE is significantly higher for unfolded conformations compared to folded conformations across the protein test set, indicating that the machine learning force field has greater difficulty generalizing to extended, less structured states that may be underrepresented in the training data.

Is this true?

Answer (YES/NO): NO